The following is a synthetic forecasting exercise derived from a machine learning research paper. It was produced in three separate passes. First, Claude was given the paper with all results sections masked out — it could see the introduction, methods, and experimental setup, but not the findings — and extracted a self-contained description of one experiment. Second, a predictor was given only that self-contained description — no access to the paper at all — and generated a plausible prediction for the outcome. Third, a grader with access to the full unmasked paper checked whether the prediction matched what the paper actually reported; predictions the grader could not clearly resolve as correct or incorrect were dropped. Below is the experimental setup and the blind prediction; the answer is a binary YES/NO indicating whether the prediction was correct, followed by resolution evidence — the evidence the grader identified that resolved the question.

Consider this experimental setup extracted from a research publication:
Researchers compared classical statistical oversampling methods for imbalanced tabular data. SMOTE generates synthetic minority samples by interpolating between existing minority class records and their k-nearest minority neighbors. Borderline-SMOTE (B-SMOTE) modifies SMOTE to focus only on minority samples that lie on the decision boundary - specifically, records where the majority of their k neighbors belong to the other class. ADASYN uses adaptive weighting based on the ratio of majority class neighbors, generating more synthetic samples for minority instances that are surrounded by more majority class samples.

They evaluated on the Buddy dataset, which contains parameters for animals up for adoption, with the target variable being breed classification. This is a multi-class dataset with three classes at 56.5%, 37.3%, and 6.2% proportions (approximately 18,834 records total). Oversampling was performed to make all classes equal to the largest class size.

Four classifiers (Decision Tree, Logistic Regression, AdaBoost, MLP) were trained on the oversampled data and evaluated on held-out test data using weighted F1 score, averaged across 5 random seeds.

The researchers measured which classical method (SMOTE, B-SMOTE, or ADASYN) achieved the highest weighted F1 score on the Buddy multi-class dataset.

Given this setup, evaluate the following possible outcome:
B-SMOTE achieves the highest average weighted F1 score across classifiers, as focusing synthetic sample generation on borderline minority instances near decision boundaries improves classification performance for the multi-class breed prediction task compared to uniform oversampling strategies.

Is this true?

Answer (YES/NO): NO